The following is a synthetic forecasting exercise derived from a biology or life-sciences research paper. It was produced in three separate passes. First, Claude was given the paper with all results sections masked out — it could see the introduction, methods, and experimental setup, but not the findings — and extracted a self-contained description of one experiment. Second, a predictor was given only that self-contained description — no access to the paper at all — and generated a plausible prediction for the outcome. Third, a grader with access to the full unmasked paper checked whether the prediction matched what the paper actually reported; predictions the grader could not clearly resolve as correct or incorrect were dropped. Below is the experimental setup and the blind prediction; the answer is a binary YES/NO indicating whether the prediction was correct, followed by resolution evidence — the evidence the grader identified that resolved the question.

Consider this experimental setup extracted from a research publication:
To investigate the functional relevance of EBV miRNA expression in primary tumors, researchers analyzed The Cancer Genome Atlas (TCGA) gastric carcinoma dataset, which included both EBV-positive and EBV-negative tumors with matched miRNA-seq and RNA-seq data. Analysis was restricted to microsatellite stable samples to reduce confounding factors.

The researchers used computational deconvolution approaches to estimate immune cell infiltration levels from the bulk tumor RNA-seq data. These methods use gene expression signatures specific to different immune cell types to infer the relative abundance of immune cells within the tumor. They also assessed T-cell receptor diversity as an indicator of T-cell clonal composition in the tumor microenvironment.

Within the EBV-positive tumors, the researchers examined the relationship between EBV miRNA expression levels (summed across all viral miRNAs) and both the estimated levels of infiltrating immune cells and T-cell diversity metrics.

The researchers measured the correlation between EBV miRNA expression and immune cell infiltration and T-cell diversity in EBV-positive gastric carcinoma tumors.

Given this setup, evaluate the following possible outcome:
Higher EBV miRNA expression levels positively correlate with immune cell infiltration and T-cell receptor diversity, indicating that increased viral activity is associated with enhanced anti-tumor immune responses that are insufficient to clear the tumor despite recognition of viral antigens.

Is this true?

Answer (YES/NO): NO